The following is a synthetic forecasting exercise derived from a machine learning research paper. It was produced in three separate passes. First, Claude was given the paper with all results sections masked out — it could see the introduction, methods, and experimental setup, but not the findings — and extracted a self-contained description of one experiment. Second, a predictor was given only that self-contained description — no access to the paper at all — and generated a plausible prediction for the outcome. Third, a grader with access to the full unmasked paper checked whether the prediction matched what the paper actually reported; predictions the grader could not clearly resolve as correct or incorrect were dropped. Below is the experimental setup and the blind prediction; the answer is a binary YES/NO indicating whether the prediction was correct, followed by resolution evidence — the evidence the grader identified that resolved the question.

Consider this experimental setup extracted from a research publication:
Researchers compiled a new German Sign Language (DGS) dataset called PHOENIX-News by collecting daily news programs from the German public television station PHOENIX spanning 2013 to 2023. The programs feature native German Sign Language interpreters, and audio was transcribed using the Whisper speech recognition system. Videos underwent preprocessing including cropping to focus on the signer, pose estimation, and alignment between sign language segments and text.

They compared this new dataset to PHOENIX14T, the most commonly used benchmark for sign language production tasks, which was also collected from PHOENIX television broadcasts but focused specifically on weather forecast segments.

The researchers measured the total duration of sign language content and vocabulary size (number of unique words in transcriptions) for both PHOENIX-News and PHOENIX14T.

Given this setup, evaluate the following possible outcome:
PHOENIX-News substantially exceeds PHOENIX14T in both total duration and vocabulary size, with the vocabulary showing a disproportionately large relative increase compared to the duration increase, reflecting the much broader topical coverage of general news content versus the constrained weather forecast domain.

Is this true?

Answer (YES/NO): YES